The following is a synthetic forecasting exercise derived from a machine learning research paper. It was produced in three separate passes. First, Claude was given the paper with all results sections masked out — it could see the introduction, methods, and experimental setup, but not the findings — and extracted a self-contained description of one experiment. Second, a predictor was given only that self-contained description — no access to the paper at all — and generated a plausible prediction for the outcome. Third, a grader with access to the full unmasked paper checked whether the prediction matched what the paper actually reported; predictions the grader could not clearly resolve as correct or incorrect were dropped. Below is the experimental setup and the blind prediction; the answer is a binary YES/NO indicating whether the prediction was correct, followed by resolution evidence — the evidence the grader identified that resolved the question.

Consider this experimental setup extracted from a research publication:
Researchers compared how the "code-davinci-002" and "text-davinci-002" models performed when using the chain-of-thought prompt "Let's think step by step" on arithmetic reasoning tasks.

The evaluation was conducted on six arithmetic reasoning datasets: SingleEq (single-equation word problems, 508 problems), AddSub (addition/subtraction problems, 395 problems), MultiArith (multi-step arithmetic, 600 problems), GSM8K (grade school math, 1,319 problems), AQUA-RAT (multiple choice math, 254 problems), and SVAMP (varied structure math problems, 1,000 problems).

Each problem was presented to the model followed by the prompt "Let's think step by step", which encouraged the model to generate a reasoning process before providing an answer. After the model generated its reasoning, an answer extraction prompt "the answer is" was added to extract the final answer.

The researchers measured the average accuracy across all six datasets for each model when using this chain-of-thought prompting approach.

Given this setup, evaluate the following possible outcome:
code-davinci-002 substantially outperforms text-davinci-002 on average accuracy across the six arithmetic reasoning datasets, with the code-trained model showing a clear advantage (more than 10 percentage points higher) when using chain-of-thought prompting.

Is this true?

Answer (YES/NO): NO